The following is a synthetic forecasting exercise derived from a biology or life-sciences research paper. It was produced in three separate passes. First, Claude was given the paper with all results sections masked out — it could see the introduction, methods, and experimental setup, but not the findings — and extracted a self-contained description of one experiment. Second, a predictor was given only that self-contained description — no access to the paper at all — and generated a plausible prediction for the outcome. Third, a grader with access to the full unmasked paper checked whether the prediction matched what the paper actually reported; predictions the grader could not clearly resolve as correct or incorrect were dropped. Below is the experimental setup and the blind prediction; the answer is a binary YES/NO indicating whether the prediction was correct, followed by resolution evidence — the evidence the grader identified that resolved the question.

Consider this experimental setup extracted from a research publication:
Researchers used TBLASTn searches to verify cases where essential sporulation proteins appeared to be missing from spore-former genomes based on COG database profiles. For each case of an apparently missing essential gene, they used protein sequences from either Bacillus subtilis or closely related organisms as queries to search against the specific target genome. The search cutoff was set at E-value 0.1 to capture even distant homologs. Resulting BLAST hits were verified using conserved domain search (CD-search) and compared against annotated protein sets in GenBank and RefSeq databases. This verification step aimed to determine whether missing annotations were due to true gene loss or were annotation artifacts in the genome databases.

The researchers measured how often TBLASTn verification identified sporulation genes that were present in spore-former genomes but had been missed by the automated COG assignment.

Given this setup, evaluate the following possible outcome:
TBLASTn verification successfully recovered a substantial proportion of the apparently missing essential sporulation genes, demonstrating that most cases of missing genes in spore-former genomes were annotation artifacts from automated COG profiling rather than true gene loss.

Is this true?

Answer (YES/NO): NO